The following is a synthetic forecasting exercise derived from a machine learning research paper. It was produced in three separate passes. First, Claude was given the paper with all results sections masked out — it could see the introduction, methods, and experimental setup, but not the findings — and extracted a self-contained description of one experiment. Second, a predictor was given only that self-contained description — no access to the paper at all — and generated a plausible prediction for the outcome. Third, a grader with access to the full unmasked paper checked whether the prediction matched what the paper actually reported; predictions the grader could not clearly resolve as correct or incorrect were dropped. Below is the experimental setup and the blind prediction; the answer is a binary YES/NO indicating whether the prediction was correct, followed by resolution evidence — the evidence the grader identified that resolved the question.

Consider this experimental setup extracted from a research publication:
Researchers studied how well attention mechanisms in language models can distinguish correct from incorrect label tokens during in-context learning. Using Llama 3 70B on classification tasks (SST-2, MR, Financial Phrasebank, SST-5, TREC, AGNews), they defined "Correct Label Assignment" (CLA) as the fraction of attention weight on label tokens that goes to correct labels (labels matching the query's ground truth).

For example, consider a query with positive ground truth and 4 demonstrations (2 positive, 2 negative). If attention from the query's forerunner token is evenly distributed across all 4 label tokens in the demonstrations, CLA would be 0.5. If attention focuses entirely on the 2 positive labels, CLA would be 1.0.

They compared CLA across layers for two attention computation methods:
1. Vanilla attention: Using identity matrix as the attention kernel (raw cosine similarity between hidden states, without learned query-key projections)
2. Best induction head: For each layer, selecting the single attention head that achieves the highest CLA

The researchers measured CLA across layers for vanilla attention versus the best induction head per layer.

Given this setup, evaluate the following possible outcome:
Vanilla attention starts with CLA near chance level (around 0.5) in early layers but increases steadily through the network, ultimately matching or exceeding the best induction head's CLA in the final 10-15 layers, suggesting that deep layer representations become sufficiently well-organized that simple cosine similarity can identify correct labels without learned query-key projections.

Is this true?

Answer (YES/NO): NO